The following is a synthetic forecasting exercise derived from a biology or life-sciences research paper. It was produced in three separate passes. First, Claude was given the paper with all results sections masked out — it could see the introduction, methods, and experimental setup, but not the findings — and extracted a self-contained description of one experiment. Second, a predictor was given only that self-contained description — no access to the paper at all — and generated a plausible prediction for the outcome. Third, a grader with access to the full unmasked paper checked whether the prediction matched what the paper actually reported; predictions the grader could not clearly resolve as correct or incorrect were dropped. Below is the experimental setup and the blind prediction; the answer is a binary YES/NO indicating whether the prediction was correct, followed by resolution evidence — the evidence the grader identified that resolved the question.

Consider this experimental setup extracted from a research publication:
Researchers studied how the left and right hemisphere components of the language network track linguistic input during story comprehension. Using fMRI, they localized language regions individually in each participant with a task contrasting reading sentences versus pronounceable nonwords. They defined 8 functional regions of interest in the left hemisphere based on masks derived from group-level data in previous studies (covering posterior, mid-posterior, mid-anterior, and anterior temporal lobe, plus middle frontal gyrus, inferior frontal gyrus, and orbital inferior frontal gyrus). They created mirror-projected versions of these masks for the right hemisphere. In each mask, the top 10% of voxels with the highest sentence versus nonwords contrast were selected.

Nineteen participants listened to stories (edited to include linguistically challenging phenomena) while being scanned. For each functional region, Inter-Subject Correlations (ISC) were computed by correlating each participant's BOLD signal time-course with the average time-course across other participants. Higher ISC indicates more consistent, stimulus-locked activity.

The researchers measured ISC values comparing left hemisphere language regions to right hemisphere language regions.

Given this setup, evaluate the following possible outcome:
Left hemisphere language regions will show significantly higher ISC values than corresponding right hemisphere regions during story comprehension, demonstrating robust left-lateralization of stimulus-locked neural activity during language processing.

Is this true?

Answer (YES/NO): YES